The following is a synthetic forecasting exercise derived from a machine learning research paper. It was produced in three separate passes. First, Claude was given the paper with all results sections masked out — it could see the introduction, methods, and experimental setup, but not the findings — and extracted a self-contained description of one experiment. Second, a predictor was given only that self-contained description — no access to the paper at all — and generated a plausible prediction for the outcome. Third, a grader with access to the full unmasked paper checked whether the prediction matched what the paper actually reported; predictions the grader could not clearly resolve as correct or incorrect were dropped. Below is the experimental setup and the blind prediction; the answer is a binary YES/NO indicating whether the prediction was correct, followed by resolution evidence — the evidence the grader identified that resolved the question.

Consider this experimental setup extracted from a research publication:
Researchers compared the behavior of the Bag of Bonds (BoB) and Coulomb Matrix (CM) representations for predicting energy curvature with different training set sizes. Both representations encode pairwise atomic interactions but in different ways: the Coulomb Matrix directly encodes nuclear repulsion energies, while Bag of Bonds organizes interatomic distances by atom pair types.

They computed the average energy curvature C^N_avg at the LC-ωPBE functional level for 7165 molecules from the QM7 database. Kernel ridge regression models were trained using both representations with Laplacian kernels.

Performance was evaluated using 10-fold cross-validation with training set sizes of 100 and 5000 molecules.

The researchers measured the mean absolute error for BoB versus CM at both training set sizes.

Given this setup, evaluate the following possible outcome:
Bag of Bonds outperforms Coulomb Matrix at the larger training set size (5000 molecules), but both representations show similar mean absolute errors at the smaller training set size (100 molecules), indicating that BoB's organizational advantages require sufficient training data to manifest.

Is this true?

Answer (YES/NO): YES